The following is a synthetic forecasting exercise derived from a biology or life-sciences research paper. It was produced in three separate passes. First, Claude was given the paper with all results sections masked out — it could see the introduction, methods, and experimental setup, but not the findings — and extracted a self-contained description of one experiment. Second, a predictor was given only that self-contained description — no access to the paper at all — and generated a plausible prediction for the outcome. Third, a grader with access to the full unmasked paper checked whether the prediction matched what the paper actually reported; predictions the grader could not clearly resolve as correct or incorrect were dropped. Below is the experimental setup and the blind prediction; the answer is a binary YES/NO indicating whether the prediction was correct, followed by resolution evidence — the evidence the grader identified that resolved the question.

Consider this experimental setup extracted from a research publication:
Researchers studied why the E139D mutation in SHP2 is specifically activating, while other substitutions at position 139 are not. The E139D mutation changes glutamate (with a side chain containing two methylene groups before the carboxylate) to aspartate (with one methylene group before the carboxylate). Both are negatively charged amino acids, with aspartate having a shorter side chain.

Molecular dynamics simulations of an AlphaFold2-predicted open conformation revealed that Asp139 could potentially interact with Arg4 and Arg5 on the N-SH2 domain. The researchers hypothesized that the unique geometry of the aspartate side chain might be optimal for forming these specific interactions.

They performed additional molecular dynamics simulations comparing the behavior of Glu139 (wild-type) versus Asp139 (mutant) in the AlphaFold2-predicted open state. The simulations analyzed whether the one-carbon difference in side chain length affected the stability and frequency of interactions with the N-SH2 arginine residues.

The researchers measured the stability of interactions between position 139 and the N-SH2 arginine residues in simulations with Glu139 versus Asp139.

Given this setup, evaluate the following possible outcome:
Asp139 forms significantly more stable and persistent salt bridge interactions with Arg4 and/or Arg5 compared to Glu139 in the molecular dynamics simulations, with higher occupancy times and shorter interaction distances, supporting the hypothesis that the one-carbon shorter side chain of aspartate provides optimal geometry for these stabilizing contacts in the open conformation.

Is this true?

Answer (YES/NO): YES